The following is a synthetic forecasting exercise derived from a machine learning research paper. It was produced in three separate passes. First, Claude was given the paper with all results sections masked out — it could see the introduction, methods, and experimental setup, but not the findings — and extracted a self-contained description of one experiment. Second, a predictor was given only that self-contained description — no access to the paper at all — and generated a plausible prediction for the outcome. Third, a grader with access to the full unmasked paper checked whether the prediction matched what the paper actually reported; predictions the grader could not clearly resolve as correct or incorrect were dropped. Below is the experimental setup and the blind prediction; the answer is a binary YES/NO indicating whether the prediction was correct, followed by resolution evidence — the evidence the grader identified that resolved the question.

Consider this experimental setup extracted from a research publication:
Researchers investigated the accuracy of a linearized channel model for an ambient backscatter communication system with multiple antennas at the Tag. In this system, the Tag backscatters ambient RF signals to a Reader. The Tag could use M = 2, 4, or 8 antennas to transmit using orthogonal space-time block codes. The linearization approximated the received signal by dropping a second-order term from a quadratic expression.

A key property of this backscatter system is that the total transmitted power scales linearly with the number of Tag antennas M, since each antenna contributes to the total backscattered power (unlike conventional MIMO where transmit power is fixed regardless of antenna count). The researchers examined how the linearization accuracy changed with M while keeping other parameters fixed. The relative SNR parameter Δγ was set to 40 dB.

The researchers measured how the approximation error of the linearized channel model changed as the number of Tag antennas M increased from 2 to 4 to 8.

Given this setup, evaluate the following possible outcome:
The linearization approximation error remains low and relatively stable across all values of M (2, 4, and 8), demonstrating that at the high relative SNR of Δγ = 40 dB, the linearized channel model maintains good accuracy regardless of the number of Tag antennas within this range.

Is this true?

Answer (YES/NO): NO